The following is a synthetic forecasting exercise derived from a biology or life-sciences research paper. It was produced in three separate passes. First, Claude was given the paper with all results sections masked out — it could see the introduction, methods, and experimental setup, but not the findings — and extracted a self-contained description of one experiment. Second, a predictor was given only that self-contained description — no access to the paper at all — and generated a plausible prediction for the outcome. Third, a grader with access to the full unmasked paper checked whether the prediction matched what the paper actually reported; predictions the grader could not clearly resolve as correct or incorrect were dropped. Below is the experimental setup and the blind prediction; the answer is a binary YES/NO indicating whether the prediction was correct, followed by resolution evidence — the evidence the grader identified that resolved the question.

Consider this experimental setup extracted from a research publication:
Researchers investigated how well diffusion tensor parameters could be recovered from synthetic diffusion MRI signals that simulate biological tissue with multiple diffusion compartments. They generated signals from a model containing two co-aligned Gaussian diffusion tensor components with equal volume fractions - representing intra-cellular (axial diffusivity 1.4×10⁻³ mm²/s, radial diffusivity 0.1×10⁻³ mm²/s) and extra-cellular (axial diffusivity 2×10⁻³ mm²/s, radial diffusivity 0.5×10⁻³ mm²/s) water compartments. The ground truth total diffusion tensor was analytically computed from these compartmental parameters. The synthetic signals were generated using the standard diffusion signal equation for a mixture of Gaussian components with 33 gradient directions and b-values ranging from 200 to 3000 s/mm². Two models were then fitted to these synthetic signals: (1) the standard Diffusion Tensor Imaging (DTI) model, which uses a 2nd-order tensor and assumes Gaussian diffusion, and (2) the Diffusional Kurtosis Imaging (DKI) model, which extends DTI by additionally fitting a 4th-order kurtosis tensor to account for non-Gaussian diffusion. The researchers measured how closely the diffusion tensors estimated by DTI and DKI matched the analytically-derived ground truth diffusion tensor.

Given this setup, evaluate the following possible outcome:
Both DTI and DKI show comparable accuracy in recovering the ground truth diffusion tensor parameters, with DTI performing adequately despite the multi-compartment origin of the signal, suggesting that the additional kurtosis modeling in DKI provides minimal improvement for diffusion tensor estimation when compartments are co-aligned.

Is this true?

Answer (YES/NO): NO